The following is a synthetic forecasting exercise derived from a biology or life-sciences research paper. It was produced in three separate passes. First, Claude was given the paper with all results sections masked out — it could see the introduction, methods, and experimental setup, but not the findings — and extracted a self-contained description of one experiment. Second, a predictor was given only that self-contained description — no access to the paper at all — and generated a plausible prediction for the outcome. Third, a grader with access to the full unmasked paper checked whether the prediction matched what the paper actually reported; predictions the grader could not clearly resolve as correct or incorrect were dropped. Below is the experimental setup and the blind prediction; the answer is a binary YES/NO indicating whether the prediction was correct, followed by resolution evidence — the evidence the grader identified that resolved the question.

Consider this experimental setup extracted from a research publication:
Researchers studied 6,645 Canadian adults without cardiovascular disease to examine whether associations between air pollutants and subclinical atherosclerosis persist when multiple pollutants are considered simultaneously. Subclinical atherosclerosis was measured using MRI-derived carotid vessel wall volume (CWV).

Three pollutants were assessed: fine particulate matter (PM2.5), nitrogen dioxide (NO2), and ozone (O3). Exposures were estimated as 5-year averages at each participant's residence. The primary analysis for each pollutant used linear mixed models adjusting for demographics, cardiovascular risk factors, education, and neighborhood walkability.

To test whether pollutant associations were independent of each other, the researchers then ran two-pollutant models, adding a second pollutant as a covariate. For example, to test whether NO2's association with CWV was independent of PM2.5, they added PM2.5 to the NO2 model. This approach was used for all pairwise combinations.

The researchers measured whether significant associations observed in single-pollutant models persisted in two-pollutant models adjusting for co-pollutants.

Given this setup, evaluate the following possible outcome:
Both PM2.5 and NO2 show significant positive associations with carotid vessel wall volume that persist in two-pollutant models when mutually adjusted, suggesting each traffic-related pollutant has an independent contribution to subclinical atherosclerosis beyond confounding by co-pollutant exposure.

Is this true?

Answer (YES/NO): NO